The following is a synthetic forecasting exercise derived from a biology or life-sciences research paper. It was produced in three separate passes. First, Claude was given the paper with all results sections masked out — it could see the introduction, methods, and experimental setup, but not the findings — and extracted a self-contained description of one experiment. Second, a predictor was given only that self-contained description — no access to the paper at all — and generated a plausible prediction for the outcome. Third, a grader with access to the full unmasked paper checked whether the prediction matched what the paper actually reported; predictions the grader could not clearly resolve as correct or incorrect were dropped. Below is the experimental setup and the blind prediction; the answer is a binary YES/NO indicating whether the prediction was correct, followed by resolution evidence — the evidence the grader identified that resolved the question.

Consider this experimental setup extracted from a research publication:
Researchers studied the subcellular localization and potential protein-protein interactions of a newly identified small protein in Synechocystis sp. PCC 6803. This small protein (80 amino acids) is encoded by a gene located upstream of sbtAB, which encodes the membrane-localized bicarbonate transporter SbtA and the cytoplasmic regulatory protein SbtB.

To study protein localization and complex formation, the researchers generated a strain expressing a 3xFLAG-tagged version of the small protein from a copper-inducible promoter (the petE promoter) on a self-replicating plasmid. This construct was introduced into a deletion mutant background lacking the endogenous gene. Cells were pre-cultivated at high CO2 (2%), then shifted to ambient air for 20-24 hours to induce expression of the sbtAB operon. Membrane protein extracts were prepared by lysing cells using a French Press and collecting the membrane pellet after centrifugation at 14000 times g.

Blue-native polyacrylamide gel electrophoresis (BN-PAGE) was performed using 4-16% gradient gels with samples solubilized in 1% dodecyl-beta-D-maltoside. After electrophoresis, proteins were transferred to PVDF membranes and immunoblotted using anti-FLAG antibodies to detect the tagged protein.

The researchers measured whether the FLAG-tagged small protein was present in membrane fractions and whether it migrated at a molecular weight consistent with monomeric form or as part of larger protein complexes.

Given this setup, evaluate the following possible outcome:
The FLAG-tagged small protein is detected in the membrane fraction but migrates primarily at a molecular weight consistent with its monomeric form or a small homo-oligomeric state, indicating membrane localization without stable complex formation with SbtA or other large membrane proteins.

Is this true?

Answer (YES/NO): NO